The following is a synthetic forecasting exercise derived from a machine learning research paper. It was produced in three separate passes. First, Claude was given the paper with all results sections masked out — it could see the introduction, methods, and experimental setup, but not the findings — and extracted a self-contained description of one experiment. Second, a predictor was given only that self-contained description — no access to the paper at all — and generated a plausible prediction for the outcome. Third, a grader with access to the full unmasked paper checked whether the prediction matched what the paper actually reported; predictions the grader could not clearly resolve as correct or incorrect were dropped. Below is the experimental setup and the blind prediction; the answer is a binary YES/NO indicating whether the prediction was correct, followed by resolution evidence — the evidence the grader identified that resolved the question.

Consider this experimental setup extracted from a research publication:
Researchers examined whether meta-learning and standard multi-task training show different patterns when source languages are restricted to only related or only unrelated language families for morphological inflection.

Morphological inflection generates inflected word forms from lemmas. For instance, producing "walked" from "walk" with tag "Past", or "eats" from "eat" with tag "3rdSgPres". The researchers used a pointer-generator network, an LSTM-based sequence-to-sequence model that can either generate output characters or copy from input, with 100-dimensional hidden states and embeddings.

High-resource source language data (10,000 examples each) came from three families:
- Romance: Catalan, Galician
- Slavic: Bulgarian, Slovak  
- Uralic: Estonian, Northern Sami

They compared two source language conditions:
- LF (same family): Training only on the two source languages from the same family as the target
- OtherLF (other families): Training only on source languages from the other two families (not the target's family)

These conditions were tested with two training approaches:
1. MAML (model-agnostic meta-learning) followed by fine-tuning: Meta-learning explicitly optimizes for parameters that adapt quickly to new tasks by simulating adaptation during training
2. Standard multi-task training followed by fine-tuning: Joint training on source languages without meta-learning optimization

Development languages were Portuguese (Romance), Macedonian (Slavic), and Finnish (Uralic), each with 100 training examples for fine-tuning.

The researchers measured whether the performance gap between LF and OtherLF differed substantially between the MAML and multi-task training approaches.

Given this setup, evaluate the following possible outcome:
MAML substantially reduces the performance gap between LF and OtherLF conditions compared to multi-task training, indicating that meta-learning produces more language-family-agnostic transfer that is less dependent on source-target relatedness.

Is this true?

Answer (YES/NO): NO